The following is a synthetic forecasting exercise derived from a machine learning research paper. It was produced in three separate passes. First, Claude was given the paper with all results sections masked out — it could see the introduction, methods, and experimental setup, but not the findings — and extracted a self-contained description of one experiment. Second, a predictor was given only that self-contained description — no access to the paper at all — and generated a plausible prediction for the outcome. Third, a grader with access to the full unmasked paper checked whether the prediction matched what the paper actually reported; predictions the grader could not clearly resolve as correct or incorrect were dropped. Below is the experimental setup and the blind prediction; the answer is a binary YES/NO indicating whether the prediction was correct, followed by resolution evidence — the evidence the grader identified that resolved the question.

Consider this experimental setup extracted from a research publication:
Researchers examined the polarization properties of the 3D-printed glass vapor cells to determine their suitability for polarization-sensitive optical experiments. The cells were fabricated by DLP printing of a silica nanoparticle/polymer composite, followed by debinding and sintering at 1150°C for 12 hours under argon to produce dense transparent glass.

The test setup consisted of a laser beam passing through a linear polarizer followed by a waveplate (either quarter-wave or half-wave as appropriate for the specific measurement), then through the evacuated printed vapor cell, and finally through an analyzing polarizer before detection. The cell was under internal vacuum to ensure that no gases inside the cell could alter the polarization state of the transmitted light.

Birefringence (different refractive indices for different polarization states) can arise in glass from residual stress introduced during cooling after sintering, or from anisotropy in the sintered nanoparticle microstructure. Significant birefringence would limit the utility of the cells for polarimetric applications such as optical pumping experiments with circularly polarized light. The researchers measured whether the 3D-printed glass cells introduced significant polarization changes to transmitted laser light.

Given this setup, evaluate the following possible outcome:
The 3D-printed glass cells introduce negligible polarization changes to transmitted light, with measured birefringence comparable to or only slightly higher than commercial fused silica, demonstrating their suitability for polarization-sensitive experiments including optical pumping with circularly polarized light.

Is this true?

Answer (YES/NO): NO